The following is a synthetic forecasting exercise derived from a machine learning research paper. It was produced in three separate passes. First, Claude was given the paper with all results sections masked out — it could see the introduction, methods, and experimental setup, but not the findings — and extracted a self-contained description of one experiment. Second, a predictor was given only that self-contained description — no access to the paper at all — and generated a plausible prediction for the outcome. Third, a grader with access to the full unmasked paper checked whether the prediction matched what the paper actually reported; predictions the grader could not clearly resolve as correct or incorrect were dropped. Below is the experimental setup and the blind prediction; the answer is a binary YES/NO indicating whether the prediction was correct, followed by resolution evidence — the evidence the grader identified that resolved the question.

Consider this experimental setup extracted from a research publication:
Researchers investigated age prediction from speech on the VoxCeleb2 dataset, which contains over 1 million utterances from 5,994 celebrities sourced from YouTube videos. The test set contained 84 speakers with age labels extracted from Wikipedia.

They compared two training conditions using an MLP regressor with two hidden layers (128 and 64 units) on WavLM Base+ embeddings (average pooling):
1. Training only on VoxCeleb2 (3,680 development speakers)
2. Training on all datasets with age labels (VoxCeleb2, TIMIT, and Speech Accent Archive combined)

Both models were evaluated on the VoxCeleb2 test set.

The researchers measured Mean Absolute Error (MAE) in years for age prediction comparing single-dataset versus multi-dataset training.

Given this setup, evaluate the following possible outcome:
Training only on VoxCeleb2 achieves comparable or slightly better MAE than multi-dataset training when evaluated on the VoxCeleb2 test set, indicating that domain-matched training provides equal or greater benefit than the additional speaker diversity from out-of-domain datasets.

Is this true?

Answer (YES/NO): NO